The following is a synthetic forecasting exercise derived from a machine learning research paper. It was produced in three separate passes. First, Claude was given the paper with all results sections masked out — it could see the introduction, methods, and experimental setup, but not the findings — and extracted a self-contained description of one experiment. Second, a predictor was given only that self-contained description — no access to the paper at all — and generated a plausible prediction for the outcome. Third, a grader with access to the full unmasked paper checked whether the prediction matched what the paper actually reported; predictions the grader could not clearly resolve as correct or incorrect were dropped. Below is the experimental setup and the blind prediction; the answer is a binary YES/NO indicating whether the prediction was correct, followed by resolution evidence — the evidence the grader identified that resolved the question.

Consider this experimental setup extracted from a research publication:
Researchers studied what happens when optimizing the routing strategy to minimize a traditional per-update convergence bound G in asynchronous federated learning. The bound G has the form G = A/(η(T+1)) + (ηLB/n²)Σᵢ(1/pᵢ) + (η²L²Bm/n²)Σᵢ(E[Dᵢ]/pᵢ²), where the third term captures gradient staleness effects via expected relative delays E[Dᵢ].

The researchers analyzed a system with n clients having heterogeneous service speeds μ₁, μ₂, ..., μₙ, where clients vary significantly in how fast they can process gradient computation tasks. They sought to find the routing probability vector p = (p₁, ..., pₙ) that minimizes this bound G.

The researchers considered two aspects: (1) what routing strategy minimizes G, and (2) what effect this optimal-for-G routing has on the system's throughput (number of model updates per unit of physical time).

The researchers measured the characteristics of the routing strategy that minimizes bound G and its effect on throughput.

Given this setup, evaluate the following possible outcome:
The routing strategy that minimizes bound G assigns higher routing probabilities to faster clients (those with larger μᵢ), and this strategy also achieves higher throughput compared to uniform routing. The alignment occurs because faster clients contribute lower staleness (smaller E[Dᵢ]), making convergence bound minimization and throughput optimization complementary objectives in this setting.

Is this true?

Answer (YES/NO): NO